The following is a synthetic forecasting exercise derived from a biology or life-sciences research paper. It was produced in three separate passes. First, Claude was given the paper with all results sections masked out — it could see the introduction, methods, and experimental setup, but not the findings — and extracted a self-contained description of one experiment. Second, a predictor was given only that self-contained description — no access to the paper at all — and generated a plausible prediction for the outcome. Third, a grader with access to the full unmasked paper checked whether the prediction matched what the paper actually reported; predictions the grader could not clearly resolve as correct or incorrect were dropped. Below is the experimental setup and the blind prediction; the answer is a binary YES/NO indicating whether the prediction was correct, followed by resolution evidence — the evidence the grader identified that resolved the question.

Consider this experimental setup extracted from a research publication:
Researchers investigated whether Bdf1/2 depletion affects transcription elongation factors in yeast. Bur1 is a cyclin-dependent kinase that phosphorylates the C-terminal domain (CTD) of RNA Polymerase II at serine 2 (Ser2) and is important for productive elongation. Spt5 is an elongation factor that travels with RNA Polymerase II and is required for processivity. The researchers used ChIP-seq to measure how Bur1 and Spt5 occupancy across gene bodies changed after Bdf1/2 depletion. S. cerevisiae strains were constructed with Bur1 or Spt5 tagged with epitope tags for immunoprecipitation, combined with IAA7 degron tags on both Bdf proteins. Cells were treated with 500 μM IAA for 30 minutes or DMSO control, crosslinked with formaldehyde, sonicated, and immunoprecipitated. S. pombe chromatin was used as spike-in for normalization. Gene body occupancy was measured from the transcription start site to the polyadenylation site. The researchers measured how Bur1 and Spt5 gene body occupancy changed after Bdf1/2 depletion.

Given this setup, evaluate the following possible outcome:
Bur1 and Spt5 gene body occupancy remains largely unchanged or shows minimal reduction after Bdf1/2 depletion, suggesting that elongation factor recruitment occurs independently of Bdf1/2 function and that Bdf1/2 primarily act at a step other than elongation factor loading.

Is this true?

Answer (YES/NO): NO